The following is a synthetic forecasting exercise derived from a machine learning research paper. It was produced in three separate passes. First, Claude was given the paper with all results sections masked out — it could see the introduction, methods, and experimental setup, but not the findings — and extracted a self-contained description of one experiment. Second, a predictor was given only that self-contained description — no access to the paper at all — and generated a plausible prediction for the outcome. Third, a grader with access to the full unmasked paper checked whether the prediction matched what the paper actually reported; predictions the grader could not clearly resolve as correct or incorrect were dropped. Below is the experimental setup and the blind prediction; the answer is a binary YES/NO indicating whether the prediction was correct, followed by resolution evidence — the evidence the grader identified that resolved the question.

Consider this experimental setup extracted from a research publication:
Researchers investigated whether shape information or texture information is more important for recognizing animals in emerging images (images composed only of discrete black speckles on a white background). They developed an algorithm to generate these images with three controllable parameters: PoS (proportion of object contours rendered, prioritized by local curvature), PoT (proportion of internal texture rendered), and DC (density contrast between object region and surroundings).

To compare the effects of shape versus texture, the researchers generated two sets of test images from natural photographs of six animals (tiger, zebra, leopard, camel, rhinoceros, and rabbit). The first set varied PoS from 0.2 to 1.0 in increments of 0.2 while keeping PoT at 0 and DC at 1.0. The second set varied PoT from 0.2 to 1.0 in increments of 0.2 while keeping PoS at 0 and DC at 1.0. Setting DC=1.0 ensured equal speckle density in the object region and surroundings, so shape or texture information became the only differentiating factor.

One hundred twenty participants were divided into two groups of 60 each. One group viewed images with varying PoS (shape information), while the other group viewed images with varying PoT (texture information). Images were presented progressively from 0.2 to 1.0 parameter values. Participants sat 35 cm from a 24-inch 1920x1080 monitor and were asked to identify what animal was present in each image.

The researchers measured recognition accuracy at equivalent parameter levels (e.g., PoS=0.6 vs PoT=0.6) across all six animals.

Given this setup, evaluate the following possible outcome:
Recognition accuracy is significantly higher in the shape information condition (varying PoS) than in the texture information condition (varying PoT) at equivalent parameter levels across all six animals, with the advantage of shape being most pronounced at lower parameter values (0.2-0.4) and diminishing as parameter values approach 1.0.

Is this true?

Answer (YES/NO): NO